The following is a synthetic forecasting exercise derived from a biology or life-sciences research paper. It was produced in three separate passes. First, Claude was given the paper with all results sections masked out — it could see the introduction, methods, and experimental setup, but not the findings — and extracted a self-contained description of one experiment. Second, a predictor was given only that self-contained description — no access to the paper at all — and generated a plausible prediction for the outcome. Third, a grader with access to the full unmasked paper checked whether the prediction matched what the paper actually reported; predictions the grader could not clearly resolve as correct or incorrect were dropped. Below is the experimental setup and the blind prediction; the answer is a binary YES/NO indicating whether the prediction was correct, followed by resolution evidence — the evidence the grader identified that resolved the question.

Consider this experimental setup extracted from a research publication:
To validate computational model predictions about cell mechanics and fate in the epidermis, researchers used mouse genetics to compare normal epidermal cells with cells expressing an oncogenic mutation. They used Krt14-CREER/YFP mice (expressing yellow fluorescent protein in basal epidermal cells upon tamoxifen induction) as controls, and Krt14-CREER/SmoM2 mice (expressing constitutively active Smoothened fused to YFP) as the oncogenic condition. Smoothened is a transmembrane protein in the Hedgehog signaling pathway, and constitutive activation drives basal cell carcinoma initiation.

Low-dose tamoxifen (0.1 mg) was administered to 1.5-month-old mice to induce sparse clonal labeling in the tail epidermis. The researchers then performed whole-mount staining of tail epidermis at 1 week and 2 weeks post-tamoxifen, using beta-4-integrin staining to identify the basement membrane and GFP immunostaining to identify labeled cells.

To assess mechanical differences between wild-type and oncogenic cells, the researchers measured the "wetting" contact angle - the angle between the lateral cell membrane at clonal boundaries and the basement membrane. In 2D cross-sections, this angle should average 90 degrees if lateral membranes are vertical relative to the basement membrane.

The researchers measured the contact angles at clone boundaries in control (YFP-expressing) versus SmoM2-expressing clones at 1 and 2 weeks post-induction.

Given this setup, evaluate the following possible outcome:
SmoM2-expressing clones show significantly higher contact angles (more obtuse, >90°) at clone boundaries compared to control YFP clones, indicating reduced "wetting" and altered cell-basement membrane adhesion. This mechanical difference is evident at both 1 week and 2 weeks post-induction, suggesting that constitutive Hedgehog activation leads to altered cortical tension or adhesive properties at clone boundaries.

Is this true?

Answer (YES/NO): NO